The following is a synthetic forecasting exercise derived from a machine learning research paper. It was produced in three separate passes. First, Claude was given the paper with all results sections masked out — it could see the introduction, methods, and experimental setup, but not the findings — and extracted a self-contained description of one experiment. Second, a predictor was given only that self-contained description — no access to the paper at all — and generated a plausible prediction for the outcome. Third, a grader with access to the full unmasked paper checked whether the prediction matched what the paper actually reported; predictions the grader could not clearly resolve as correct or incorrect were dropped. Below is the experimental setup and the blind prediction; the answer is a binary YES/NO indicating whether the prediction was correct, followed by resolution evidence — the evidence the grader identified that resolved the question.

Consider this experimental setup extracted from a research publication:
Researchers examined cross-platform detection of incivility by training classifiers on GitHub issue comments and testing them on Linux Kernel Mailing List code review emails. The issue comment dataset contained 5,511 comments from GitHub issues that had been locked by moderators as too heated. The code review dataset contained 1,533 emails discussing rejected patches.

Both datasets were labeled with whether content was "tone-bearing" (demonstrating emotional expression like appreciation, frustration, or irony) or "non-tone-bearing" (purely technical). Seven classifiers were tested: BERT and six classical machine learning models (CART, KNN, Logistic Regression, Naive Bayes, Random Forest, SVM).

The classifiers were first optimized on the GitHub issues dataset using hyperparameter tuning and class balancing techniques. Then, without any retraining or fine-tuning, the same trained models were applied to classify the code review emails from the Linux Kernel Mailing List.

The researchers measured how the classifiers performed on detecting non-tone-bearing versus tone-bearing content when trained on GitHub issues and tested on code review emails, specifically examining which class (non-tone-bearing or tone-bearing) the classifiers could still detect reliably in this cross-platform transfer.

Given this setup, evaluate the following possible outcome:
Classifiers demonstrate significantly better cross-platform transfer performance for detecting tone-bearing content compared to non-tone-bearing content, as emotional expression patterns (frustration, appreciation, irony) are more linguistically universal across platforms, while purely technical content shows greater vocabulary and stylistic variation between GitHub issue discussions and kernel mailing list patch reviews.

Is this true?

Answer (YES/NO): NO